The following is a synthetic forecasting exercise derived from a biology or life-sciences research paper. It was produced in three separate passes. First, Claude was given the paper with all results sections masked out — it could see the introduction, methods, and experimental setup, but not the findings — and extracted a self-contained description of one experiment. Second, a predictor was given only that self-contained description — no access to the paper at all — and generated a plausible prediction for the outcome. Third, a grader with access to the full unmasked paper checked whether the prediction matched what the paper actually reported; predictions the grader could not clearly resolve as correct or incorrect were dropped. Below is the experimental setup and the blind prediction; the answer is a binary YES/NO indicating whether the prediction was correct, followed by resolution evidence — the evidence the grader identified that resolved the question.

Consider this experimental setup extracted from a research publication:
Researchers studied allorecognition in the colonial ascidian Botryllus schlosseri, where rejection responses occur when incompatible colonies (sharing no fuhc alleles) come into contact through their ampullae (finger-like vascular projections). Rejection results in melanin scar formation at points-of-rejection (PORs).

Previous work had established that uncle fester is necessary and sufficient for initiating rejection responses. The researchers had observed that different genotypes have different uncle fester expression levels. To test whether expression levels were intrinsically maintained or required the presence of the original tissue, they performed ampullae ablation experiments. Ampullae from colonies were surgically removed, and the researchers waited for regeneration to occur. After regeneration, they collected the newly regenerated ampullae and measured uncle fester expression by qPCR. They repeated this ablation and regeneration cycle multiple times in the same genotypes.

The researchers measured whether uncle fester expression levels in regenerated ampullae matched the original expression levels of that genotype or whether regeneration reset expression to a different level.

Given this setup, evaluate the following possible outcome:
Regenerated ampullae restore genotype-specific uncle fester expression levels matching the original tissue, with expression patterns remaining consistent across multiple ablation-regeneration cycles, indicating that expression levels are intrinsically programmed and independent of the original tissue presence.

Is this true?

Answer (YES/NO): YES